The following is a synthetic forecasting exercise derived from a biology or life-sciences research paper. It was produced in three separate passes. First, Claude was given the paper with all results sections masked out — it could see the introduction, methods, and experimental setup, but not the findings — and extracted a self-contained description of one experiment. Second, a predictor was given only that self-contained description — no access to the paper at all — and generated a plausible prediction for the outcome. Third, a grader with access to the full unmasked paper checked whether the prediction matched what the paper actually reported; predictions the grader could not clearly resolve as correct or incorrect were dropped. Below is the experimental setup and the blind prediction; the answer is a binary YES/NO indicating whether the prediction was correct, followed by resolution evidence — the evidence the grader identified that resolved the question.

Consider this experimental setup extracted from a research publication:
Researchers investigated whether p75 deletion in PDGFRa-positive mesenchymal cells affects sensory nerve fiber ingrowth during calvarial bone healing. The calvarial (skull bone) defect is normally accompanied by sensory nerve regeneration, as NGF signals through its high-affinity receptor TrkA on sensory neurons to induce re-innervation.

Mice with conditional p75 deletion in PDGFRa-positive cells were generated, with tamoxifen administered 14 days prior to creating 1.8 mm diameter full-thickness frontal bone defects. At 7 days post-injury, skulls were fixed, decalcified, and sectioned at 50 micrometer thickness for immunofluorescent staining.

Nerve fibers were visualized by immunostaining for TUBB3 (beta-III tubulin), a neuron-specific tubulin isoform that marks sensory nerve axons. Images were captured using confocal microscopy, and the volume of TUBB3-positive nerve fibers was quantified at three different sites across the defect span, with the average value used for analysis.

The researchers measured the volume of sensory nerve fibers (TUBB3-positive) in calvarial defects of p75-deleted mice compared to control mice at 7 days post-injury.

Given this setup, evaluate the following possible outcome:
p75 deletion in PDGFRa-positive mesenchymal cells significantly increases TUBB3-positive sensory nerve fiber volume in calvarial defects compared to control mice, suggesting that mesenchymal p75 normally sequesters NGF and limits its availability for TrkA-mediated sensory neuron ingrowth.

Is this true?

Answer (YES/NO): NO